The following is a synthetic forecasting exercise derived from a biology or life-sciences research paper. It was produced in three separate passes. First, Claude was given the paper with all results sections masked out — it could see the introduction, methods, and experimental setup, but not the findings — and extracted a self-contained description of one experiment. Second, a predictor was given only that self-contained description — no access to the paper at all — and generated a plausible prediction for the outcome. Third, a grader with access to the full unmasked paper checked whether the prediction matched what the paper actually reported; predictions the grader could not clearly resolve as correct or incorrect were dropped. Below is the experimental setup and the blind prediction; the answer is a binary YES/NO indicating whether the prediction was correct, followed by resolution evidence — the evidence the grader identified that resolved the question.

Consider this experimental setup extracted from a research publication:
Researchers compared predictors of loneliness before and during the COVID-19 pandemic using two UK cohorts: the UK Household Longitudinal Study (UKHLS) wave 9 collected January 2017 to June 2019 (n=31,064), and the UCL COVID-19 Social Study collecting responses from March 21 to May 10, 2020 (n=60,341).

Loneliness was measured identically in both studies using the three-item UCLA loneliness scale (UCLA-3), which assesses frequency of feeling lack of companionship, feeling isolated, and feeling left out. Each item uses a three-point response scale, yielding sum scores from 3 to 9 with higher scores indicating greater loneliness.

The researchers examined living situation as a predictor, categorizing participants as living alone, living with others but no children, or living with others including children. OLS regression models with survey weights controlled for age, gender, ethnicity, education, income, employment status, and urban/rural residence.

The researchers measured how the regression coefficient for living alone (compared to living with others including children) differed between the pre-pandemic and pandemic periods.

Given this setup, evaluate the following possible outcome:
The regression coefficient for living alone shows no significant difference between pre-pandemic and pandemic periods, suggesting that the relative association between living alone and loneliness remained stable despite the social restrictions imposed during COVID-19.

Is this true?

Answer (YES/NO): NO